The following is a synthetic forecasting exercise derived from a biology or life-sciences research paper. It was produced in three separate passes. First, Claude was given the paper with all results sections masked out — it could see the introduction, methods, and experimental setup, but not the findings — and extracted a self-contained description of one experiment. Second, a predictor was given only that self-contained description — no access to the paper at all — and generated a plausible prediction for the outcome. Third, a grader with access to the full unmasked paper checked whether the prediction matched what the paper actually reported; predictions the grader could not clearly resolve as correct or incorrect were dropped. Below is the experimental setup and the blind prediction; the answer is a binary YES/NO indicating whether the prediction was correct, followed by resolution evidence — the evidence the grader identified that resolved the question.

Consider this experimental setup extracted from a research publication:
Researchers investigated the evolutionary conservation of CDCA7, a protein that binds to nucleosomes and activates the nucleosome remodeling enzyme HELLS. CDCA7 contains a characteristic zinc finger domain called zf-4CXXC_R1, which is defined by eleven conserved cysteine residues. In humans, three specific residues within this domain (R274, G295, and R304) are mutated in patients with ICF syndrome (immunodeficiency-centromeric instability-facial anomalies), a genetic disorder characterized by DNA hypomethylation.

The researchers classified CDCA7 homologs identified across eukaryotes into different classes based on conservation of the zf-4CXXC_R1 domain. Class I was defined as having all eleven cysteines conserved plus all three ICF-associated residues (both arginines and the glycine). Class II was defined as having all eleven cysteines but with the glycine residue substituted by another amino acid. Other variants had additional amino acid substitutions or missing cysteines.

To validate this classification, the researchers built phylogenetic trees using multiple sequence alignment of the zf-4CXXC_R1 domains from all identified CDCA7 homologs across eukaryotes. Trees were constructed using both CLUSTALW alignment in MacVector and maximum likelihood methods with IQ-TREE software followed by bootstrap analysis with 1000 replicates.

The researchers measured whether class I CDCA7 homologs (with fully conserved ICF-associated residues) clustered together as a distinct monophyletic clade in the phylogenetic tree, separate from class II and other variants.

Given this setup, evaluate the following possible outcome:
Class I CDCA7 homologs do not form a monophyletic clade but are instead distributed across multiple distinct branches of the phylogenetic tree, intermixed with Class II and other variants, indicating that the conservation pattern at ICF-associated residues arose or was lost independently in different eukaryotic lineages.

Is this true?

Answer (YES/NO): NO